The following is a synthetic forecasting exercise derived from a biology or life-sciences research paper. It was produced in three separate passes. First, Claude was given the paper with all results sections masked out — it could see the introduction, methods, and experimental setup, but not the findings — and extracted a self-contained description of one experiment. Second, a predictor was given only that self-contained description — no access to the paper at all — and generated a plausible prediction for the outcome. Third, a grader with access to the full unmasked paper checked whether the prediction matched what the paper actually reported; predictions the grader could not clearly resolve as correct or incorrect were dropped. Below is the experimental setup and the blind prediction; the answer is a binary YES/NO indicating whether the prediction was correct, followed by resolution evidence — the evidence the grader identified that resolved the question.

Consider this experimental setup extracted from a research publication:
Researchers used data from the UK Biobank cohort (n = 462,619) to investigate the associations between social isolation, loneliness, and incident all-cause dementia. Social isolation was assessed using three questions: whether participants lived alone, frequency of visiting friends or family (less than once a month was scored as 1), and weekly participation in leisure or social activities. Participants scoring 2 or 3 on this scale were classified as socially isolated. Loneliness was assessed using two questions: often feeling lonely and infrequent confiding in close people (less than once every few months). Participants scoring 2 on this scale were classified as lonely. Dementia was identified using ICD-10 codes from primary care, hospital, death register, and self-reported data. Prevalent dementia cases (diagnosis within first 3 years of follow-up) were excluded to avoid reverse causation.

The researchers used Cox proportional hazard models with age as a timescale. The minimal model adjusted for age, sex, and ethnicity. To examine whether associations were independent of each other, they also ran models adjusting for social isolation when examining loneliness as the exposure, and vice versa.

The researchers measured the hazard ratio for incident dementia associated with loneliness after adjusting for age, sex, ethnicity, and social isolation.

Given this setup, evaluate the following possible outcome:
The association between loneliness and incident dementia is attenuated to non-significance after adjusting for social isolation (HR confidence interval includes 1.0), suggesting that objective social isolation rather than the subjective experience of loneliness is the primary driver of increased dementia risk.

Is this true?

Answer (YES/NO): NO